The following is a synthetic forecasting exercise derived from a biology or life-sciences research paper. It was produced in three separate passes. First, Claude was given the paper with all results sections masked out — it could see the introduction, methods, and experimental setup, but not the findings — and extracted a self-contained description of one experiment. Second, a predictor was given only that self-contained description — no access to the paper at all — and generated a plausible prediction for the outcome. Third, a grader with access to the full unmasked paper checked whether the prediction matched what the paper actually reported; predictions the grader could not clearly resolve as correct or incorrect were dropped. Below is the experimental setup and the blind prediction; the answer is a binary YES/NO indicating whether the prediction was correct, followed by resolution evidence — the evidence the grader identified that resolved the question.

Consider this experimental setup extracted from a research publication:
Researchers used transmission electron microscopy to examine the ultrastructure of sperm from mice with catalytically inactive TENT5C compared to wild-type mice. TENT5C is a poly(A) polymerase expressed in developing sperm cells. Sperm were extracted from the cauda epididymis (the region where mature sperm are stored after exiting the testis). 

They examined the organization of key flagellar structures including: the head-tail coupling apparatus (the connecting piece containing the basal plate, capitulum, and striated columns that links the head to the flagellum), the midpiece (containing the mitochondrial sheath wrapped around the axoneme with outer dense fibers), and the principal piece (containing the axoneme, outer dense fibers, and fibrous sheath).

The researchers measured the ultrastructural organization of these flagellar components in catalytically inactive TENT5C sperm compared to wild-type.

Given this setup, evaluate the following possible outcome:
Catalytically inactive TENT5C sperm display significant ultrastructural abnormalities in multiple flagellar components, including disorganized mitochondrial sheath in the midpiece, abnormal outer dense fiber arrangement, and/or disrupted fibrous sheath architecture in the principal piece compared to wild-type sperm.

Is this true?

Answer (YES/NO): YES